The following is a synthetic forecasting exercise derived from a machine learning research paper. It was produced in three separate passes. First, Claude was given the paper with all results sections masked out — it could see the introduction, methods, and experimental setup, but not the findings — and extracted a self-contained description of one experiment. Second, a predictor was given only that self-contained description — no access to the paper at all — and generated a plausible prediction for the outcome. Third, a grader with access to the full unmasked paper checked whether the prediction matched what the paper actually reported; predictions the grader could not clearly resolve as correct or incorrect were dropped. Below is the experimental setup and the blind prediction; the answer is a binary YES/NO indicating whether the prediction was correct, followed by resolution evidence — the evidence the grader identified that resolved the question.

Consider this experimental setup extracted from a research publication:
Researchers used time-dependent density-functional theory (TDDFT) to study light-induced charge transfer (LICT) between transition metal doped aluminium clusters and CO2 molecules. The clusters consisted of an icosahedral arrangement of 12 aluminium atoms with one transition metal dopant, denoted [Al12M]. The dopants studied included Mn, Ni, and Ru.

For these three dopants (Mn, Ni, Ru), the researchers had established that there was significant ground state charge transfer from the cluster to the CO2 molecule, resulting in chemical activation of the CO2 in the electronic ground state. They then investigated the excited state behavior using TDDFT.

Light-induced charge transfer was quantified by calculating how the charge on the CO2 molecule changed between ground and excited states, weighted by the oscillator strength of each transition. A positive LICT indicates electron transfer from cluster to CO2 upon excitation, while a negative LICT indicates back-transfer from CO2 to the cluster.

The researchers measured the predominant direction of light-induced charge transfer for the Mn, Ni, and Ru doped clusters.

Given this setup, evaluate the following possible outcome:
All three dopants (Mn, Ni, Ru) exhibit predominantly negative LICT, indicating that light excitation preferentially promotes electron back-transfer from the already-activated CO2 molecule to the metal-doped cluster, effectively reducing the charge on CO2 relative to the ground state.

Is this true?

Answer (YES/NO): NO